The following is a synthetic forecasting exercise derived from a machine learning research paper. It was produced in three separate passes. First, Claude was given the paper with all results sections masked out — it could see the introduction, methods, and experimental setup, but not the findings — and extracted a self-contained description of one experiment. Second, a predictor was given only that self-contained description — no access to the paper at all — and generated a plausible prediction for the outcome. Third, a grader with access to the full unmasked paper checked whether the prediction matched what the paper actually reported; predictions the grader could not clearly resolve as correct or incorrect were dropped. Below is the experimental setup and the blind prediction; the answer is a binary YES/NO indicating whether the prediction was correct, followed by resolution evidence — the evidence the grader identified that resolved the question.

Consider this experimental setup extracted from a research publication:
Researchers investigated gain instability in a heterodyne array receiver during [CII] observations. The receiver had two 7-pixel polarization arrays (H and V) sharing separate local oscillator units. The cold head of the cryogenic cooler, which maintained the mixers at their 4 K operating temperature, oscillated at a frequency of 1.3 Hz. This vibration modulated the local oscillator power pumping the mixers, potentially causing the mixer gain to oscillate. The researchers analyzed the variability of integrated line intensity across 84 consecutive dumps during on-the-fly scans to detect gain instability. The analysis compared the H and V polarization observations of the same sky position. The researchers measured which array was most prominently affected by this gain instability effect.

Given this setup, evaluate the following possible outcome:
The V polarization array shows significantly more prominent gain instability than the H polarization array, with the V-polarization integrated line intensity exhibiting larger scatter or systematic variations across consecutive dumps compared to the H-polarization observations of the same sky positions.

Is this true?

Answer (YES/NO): YES